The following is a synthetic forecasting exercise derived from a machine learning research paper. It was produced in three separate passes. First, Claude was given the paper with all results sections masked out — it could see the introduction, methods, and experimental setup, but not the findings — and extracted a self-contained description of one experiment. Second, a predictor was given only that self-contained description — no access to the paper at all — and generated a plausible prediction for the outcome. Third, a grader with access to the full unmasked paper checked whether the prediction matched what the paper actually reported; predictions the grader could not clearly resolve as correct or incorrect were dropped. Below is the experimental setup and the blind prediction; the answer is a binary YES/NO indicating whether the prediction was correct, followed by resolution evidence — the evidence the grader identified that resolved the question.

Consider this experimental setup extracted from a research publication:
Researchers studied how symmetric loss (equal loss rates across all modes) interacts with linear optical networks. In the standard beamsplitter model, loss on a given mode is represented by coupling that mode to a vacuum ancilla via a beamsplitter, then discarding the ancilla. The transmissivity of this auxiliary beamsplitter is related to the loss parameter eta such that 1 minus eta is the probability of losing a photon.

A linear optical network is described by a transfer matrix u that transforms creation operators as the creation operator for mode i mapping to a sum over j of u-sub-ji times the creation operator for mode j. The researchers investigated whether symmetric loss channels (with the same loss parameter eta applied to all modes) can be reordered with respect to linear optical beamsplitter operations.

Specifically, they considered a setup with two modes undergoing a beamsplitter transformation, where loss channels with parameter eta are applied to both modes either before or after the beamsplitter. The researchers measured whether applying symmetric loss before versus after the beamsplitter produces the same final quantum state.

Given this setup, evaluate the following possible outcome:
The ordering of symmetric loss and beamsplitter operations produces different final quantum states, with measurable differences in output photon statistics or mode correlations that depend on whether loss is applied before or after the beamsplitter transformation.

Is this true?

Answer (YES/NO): NO